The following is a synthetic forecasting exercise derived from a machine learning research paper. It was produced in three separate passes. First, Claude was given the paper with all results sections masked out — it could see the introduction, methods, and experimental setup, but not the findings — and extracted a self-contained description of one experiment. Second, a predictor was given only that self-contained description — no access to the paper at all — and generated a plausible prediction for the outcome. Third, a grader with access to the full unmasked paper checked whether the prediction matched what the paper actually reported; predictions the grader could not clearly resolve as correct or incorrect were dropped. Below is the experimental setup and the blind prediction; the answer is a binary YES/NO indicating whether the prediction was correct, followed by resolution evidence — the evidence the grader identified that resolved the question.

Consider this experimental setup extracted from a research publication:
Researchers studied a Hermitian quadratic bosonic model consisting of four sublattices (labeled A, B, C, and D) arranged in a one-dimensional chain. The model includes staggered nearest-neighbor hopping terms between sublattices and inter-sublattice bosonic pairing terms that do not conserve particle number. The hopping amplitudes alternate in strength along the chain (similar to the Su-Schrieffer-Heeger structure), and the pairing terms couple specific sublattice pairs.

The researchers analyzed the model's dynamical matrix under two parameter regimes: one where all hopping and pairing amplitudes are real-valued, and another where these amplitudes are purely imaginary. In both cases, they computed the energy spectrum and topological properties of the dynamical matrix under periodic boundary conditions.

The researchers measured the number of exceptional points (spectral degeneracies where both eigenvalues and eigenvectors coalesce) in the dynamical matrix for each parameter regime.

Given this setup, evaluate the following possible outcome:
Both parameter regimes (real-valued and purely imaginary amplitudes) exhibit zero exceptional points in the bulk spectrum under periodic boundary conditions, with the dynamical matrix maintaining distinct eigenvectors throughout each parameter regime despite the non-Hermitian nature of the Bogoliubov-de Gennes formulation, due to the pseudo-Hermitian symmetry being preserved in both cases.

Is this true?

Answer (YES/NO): NO